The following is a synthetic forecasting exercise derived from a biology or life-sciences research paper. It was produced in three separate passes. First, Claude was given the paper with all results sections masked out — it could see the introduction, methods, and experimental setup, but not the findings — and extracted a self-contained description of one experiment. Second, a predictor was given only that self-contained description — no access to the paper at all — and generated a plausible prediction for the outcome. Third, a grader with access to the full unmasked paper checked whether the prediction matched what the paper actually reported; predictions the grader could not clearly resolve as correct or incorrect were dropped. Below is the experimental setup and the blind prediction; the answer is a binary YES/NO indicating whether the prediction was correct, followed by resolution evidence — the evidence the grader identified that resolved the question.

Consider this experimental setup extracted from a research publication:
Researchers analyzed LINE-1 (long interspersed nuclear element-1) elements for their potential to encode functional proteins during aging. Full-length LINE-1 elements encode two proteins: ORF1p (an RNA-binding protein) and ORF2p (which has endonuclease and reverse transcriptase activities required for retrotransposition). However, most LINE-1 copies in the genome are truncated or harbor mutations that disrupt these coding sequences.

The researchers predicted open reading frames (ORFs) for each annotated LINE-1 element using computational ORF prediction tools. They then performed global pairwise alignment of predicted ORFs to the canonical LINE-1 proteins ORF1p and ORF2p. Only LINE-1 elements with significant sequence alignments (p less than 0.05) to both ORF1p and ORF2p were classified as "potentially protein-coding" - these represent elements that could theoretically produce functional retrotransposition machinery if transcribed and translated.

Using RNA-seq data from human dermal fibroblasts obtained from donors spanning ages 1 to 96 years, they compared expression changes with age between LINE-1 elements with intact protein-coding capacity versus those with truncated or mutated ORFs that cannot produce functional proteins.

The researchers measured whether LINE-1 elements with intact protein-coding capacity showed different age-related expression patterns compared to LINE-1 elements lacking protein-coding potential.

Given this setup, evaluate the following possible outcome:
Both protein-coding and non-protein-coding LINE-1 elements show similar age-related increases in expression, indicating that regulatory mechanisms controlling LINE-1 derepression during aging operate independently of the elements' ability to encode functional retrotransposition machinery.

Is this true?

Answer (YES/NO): YES